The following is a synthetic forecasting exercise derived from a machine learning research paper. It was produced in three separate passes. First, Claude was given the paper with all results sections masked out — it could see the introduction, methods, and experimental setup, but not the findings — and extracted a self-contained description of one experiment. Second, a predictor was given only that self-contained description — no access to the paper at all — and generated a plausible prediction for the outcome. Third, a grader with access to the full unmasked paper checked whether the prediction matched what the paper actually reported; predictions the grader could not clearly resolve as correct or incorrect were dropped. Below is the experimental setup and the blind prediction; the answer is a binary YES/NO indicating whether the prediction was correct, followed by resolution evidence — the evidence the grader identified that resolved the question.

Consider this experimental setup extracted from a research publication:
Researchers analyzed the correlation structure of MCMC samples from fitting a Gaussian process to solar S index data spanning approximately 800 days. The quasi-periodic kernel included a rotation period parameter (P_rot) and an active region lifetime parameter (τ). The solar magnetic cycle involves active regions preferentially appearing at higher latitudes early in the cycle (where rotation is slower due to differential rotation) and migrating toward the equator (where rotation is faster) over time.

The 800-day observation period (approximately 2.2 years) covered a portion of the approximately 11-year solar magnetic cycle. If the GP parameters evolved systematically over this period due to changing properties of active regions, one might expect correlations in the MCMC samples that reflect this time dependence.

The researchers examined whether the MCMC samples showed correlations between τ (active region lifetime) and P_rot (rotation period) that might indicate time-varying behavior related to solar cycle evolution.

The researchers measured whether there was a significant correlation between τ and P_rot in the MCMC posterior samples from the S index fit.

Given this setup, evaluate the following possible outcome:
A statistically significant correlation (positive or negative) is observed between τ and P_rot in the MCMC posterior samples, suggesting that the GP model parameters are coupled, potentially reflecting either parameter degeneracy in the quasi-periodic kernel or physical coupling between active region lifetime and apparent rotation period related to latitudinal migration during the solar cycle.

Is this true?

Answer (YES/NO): NO